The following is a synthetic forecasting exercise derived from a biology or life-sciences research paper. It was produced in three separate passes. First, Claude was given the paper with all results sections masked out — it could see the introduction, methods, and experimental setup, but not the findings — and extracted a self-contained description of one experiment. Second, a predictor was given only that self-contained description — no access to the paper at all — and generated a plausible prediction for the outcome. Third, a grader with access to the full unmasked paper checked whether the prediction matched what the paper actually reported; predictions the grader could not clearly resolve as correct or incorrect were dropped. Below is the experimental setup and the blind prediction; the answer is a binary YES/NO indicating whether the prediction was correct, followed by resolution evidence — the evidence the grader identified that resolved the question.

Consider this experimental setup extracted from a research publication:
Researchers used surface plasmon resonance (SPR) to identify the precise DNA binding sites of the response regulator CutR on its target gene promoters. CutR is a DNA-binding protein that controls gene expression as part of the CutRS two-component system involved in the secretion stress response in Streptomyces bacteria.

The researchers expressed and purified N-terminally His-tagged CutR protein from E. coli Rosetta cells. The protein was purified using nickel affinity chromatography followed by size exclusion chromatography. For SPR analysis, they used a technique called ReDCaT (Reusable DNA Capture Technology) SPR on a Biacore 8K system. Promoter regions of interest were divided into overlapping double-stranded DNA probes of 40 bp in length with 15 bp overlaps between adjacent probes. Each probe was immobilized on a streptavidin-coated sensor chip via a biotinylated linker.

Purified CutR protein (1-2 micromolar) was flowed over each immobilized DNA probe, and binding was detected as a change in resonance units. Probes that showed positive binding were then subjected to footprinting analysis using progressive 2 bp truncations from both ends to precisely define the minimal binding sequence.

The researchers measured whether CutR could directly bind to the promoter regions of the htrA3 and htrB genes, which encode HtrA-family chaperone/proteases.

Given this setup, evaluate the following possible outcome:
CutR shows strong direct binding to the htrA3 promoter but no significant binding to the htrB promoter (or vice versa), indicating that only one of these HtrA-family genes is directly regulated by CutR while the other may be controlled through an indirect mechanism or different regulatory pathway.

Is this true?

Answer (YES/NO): NO